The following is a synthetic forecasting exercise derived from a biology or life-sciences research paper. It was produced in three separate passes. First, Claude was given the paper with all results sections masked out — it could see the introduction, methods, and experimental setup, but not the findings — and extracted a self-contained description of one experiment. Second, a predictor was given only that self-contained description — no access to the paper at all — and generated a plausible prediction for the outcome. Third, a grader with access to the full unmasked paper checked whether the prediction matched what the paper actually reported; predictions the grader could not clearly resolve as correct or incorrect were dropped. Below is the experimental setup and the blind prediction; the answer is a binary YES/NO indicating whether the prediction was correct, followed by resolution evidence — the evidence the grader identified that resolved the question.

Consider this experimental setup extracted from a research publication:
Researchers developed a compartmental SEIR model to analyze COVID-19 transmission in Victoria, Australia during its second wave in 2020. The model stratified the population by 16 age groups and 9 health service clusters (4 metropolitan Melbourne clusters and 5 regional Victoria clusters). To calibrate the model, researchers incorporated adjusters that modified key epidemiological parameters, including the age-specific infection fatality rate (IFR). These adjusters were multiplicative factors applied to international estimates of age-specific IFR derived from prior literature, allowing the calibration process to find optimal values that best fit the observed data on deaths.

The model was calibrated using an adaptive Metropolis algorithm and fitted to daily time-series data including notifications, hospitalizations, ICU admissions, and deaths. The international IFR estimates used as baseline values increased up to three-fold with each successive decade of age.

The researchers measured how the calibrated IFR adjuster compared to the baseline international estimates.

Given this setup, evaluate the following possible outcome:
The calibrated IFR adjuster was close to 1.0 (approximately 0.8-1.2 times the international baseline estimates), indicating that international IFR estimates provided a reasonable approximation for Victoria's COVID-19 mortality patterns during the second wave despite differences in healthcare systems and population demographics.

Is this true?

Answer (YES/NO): NO